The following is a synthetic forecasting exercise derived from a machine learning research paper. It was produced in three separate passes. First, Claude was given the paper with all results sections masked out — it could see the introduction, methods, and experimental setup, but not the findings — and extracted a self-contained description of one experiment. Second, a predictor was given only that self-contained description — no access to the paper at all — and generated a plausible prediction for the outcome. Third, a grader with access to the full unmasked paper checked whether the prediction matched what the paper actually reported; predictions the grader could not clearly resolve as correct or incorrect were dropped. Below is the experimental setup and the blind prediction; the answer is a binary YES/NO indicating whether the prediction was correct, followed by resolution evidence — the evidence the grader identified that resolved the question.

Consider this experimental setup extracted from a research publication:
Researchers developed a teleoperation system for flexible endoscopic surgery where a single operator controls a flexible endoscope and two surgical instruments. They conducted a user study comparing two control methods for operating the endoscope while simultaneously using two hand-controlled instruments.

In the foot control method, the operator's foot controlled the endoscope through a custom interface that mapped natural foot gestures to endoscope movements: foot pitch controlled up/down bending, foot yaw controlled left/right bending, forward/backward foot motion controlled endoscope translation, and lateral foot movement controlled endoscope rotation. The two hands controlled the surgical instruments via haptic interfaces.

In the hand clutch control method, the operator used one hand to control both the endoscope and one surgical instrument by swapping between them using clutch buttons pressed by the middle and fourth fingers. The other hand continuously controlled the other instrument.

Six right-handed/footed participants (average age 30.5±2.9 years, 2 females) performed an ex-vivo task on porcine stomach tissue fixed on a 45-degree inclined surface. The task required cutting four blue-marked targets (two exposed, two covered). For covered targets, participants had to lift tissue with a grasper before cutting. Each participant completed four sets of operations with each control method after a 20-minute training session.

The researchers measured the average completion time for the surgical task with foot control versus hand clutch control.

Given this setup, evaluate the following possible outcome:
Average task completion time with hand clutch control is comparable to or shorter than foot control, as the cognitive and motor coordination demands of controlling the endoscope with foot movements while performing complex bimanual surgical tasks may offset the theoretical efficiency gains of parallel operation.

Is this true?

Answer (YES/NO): NO